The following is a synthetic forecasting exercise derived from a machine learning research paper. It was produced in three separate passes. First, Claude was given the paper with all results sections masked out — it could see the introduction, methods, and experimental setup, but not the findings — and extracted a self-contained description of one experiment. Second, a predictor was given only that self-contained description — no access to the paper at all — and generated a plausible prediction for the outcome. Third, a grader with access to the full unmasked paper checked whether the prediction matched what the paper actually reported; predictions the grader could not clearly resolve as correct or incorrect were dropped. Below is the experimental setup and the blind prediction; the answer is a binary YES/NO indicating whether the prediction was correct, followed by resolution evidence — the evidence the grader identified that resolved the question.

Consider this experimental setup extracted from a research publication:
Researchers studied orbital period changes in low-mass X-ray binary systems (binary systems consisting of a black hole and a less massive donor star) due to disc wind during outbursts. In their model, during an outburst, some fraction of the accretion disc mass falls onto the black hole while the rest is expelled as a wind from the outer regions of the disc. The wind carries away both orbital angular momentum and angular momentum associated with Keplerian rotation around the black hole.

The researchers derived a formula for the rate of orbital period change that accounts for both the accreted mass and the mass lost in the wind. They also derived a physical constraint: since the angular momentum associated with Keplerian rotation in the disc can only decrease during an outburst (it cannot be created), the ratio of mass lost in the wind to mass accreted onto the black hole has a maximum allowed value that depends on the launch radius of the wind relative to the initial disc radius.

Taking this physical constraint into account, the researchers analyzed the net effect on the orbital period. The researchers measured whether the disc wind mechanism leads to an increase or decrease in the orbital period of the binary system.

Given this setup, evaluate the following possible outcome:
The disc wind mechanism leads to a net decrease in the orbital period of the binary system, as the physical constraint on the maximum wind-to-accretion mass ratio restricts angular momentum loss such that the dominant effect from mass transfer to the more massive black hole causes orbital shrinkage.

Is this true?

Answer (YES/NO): NO